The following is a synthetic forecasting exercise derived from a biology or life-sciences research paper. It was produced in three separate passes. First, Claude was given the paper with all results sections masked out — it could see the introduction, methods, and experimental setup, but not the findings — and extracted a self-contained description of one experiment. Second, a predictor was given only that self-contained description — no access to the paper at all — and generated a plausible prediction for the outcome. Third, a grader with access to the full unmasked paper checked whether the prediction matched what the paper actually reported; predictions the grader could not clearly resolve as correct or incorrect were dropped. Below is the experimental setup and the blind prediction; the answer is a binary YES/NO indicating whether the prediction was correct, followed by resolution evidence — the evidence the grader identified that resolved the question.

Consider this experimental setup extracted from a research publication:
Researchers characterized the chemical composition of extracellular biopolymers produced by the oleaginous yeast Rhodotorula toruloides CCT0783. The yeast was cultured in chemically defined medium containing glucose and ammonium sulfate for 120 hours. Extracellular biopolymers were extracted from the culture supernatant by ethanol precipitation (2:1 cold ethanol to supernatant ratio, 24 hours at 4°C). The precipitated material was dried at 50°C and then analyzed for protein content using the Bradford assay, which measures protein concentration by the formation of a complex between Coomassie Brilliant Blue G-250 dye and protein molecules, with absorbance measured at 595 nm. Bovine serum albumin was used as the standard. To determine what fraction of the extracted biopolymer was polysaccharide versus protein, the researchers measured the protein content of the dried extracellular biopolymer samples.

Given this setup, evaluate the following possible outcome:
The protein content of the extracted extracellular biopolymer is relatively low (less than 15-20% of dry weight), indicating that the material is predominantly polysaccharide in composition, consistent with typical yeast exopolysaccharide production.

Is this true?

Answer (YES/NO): YES